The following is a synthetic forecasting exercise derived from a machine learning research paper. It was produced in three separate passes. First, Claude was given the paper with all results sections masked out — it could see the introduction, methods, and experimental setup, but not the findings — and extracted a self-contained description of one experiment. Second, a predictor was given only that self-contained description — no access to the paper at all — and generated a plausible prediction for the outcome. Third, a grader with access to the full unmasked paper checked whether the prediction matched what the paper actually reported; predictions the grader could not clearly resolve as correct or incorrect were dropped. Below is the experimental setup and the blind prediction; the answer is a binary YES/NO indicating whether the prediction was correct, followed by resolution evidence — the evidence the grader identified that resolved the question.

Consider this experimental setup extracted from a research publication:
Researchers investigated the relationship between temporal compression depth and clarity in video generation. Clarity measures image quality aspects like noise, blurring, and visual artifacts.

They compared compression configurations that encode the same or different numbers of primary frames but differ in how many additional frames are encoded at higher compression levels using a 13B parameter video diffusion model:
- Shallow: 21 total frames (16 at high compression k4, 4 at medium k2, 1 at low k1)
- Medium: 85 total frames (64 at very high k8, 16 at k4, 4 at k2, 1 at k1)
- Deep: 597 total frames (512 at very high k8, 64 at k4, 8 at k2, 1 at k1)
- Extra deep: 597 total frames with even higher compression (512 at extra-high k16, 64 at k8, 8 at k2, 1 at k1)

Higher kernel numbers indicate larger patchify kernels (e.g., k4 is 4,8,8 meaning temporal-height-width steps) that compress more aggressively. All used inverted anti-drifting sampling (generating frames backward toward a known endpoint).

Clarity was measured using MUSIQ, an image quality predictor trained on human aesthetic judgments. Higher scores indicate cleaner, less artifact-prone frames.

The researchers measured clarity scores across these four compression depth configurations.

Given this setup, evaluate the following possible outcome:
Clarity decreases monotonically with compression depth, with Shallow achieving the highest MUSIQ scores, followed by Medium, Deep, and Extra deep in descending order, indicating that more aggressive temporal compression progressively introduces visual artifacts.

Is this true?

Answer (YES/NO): NO